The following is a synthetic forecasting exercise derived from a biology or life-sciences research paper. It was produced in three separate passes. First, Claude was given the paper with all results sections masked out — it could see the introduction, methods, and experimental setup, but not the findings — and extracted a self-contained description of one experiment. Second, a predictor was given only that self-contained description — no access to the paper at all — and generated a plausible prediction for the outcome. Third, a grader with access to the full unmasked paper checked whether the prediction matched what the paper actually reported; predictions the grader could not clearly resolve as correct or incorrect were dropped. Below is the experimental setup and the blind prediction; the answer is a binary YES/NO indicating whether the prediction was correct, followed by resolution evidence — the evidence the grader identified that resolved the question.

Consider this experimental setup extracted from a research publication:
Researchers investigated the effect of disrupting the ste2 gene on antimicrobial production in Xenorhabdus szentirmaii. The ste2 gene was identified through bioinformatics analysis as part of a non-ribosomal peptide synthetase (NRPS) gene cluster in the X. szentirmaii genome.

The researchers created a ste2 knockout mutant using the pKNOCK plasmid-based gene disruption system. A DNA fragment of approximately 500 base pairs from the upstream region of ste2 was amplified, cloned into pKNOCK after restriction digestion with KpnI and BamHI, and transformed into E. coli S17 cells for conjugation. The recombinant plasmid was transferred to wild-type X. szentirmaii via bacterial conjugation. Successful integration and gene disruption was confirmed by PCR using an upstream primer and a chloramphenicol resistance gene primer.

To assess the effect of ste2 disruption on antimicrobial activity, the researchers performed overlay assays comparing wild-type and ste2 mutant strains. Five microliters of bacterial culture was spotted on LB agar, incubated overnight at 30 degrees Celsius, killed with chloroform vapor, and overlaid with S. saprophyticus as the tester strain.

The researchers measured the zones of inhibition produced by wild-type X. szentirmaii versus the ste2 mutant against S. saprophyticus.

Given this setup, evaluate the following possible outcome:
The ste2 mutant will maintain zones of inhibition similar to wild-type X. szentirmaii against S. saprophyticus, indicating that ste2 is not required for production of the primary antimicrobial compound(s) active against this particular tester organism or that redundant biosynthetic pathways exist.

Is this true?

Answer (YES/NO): YES